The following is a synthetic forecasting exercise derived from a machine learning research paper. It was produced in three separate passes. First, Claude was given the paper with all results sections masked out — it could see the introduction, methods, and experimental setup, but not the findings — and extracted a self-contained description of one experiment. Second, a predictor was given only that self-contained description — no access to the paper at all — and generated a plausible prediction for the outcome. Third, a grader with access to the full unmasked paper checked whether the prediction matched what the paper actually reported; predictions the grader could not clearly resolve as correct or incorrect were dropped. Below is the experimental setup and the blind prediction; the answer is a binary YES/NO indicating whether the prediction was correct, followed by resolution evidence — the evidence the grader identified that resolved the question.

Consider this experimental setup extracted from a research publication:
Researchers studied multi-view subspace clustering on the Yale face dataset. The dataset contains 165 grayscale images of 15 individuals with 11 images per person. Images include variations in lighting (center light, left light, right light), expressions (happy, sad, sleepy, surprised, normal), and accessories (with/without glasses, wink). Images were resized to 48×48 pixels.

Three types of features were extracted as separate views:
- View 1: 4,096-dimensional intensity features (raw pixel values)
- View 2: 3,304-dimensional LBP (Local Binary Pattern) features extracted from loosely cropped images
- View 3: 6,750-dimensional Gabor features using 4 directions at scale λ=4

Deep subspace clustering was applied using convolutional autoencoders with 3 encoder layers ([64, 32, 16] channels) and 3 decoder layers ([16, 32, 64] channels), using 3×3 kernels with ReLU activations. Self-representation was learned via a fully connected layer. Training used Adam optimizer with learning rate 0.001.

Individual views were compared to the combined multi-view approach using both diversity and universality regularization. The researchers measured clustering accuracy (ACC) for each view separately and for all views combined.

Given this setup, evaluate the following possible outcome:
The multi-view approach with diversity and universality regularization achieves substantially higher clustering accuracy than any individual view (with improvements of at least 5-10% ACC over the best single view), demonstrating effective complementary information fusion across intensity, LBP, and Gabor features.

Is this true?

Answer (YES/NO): YES